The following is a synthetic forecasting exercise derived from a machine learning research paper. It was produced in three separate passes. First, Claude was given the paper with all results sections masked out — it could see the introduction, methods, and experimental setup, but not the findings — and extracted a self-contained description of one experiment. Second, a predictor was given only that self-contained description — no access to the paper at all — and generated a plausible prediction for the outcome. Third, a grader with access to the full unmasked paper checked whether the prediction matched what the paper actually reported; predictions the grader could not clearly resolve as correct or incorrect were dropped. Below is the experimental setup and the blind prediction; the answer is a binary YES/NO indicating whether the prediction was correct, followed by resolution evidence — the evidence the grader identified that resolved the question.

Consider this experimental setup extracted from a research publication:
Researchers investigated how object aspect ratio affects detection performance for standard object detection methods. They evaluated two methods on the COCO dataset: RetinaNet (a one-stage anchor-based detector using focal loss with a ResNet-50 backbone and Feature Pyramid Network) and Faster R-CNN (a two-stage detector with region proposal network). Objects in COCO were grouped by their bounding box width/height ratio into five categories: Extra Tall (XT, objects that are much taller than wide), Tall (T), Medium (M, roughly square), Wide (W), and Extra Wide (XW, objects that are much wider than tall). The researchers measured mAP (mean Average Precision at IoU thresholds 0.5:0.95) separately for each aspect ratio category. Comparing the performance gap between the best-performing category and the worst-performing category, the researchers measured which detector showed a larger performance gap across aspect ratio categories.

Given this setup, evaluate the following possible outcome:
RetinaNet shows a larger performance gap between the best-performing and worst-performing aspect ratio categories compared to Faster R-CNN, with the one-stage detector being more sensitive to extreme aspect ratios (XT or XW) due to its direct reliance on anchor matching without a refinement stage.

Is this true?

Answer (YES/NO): YES